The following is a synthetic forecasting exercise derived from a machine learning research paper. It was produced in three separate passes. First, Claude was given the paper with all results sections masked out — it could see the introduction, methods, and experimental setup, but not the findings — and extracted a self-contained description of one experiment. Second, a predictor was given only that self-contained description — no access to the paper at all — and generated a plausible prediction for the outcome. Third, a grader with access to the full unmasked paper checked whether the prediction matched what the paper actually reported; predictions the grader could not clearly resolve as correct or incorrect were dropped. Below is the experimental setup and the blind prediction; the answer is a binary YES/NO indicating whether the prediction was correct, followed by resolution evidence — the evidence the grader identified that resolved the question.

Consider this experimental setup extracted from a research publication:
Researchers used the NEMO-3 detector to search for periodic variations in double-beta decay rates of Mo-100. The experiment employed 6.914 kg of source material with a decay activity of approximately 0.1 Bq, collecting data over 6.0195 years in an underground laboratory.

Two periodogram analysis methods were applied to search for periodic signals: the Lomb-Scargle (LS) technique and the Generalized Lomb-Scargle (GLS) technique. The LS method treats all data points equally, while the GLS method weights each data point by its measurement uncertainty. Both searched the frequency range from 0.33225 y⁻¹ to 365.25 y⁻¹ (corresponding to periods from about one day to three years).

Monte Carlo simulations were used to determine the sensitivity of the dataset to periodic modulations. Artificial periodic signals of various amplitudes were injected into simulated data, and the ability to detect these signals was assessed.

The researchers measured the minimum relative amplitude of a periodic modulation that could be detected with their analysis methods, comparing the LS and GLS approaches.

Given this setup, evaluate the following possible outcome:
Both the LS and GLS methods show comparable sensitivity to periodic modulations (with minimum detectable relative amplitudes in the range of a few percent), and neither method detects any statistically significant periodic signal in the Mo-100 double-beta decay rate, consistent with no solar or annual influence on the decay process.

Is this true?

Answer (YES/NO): YES